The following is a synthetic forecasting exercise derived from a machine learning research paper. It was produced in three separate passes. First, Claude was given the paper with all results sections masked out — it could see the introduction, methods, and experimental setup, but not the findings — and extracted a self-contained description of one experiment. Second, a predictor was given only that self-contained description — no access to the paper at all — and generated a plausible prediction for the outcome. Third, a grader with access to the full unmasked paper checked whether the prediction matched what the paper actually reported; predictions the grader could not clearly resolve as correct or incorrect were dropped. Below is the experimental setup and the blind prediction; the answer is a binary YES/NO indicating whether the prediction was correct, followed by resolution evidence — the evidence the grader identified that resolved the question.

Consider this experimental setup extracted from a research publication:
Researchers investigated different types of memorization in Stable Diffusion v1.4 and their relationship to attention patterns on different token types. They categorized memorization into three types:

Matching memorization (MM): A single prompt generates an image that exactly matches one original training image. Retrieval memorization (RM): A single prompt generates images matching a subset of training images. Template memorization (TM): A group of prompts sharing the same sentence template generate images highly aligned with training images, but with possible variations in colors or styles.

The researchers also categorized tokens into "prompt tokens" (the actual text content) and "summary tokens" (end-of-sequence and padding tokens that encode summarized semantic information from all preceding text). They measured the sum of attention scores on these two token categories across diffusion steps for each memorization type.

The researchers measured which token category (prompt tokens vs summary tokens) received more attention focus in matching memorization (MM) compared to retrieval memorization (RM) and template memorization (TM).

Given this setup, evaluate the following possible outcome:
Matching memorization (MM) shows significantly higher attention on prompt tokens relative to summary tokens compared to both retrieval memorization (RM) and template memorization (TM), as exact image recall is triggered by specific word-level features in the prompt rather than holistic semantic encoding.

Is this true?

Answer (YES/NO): NO